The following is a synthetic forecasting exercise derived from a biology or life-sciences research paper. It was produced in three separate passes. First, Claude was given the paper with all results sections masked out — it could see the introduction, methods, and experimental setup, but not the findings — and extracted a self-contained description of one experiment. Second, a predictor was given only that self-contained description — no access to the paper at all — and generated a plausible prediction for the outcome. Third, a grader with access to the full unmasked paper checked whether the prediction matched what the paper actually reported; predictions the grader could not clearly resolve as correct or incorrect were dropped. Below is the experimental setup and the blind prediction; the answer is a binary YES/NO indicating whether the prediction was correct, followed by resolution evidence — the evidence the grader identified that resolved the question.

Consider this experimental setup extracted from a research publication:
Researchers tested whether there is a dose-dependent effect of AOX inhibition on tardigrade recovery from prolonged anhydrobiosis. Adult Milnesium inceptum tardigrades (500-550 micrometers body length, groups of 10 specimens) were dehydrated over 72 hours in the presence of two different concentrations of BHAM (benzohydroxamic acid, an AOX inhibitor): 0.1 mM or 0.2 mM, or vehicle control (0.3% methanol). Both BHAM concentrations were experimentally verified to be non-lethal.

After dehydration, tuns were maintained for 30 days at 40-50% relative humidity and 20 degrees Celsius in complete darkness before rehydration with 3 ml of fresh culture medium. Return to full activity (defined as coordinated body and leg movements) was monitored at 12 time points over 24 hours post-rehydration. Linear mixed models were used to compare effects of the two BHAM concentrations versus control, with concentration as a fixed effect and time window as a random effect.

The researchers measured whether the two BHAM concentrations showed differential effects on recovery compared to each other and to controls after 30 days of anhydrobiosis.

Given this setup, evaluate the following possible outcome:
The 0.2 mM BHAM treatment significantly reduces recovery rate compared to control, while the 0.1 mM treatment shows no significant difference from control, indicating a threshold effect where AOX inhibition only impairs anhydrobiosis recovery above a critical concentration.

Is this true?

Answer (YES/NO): YES